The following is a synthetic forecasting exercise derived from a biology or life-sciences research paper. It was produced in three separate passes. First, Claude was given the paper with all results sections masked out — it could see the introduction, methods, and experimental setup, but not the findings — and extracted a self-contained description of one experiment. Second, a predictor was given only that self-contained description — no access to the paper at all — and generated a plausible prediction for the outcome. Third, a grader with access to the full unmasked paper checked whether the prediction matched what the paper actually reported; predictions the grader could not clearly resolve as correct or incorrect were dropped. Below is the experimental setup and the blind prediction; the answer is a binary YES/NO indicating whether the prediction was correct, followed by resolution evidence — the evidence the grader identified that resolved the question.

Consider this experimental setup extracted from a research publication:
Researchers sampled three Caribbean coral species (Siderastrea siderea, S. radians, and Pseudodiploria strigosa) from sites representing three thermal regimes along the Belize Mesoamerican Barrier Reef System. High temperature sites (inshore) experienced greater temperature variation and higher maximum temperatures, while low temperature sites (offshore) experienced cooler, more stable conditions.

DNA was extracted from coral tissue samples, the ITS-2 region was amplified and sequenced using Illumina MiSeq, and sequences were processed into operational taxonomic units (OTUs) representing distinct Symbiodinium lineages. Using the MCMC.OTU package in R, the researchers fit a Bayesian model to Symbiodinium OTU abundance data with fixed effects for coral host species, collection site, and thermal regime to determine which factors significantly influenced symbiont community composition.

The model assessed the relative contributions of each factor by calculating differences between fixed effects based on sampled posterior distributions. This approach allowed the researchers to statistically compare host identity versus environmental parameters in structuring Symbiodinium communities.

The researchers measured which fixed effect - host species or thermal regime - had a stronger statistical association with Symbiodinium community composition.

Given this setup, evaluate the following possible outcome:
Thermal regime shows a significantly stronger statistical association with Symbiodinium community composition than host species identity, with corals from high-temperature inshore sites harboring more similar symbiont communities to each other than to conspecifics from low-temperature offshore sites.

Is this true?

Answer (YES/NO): NO